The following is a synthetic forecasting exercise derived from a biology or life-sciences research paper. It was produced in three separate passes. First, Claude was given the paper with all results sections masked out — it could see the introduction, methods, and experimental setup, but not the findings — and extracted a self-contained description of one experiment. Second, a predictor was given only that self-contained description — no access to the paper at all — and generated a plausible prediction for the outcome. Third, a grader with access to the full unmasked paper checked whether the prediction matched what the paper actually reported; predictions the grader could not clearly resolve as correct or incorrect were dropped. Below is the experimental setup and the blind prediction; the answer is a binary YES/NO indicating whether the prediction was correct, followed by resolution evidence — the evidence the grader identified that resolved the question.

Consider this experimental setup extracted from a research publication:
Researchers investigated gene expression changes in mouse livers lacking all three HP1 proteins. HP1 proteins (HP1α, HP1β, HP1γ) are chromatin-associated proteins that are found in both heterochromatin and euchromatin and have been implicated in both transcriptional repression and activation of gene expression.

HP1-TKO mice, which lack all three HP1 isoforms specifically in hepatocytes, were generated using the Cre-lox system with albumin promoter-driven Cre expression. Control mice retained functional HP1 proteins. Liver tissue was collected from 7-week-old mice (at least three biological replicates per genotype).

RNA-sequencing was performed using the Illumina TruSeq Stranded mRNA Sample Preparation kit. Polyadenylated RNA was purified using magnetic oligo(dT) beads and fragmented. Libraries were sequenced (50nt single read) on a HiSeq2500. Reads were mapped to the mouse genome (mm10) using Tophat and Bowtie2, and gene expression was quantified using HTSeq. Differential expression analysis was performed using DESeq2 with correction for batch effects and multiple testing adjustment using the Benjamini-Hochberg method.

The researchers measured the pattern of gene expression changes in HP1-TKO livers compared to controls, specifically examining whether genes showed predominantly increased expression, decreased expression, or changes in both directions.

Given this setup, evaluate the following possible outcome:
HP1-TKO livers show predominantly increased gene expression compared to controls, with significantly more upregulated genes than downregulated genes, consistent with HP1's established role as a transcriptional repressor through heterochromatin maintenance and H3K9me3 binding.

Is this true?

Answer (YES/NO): YES